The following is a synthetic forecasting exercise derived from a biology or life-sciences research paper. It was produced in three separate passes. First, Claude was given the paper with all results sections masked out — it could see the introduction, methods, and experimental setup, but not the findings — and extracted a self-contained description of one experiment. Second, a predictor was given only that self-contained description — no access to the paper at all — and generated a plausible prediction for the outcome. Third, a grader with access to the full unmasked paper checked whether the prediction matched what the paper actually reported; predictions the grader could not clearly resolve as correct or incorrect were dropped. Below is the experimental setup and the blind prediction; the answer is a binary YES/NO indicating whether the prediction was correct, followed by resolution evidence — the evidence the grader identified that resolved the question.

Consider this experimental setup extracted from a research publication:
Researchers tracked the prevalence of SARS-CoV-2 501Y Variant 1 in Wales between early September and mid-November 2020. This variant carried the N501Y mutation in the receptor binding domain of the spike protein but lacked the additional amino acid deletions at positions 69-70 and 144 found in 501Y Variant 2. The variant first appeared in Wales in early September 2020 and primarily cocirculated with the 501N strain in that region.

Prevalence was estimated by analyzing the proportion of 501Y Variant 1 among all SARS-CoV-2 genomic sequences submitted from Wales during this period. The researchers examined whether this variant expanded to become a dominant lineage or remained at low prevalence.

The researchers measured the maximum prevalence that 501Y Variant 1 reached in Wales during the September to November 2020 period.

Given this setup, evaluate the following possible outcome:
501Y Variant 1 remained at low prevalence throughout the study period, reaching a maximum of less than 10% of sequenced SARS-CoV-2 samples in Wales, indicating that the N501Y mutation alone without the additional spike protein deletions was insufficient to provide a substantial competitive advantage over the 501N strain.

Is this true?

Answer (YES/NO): YES